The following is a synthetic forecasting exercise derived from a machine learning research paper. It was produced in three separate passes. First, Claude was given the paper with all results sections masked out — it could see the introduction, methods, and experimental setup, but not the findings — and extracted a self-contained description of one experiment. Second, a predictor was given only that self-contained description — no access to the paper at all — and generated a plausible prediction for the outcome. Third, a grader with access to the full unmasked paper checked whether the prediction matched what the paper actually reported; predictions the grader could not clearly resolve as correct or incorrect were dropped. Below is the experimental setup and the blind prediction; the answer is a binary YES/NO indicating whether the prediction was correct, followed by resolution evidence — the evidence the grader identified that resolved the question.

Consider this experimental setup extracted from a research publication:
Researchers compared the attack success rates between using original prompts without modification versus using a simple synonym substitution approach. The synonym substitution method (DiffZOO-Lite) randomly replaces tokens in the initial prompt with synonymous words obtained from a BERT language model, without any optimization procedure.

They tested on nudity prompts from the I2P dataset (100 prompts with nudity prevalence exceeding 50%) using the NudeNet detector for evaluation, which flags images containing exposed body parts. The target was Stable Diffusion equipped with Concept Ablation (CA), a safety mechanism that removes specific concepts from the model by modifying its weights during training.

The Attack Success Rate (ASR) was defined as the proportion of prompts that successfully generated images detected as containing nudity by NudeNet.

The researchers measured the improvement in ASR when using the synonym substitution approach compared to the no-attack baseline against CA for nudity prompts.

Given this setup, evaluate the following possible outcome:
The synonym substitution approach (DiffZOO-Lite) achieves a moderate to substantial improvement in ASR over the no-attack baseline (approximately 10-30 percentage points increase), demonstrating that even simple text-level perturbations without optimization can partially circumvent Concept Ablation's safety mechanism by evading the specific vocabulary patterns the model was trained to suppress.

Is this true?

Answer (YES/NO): NO